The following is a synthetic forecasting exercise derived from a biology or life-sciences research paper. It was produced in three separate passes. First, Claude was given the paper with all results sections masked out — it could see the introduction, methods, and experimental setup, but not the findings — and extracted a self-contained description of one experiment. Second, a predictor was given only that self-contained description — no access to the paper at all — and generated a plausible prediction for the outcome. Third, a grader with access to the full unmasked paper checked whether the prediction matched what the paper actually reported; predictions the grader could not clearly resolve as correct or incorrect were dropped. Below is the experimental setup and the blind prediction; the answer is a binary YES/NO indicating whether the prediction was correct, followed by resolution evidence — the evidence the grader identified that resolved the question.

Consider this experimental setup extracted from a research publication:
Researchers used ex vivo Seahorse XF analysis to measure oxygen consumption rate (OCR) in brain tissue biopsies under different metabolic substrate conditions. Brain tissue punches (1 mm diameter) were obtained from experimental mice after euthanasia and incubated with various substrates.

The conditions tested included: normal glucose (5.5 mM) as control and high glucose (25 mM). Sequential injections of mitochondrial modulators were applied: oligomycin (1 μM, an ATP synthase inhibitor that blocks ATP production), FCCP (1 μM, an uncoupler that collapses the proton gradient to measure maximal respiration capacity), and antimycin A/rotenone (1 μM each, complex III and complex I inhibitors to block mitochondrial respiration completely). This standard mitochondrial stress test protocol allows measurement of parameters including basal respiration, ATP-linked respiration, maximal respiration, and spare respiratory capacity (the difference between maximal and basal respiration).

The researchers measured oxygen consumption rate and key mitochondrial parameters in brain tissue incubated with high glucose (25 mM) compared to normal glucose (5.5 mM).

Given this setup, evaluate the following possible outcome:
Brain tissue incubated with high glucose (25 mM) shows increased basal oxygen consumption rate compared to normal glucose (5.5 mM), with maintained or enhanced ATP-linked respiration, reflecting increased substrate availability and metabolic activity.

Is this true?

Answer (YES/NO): NO